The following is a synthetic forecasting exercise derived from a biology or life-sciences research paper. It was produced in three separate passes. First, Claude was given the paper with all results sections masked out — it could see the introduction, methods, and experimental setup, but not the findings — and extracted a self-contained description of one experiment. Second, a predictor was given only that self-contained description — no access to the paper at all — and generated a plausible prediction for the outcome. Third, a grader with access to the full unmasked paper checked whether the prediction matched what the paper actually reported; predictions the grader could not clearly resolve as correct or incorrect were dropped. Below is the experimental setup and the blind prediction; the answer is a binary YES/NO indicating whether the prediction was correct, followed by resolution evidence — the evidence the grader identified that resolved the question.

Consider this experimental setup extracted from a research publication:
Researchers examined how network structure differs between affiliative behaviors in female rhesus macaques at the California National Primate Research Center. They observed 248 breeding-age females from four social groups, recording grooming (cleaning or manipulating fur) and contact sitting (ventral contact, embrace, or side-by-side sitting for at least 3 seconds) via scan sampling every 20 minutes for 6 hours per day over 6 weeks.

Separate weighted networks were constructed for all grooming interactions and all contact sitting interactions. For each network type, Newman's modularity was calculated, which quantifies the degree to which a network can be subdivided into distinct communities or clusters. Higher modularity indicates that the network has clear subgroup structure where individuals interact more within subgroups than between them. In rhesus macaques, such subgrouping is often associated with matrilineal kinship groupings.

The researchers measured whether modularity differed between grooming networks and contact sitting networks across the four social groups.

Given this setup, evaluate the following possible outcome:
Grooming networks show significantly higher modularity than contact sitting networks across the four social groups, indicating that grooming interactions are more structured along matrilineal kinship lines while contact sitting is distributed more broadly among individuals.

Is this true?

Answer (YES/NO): NO